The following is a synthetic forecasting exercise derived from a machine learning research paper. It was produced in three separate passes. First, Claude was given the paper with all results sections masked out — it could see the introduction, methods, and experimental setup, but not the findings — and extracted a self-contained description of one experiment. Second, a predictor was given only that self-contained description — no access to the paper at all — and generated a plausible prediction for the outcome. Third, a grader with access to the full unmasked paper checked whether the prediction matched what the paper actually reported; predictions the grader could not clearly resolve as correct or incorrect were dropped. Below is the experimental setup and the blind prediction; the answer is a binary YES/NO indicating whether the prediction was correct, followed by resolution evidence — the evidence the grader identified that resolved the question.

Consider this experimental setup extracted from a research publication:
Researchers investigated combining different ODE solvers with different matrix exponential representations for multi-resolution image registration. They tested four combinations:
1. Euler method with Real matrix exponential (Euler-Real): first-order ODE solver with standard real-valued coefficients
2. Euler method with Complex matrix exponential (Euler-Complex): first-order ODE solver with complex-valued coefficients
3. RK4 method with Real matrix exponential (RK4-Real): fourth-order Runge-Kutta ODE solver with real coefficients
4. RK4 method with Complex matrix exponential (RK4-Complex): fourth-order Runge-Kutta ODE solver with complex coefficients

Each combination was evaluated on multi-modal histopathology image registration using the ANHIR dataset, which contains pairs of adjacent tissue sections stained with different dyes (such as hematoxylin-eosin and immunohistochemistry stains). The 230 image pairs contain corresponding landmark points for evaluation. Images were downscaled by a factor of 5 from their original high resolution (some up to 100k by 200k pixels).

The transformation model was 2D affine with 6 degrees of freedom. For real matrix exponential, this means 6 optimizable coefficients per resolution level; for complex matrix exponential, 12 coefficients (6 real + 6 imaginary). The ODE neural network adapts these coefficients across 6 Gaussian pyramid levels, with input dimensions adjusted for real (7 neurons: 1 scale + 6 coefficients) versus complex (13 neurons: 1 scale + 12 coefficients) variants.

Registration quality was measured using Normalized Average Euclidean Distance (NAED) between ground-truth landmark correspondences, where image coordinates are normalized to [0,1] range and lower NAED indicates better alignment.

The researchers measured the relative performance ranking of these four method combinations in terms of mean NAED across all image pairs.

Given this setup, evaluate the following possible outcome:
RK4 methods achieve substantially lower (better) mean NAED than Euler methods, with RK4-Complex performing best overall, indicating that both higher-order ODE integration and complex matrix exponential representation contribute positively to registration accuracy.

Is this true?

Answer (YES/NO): NO